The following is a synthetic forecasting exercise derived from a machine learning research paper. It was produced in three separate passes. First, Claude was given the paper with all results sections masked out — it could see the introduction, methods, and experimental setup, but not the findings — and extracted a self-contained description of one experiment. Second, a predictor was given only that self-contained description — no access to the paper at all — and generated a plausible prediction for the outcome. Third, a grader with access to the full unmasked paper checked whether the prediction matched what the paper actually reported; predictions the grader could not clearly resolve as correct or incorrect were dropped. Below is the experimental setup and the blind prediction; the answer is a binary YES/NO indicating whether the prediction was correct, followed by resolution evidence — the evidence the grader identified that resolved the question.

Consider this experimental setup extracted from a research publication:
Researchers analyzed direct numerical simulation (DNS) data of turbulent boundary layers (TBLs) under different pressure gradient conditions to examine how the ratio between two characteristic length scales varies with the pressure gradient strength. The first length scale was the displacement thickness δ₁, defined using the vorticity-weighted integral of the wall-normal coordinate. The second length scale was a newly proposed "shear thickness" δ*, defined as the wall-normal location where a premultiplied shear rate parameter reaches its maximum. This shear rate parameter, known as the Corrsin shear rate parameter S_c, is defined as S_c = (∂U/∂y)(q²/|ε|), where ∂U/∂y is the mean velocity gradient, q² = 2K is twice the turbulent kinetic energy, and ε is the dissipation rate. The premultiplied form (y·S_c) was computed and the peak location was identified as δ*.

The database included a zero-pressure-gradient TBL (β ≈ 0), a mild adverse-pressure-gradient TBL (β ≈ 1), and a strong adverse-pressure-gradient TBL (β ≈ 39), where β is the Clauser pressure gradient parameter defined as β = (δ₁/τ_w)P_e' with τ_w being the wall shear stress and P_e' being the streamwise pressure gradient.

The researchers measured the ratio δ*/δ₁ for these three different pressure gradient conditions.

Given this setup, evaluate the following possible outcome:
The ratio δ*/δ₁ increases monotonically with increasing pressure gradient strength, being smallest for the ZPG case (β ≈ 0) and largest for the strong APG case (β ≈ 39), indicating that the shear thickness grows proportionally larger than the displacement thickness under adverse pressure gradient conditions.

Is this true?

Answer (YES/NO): NO